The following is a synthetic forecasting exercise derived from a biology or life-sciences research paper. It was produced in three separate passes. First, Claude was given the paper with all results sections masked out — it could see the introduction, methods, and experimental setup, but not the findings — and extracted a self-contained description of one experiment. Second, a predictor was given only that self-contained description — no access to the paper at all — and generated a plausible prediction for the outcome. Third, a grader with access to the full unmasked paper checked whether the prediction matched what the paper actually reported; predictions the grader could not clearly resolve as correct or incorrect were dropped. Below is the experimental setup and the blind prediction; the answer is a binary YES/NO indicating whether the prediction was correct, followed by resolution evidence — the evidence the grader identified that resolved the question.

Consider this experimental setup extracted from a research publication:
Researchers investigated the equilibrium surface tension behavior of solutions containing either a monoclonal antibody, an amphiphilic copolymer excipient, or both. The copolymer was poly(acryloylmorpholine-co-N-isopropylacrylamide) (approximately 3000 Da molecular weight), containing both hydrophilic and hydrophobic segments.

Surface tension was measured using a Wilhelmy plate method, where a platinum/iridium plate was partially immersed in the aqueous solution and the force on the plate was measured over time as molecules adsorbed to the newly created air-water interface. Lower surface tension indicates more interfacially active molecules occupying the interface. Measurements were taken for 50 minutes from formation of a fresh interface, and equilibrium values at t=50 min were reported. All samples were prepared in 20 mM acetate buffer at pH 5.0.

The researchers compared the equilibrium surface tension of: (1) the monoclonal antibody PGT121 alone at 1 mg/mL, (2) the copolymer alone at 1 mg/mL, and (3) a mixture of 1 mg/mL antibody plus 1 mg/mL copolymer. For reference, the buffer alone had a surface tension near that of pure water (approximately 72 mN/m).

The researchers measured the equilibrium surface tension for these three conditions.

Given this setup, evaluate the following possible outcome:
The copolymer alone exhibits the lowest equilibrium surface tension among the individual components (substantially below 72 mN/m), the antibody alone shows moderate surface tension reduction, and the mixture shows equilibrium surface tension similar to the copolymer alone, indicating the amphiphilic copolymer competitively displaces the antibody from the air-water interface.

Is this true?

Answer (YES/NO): YES